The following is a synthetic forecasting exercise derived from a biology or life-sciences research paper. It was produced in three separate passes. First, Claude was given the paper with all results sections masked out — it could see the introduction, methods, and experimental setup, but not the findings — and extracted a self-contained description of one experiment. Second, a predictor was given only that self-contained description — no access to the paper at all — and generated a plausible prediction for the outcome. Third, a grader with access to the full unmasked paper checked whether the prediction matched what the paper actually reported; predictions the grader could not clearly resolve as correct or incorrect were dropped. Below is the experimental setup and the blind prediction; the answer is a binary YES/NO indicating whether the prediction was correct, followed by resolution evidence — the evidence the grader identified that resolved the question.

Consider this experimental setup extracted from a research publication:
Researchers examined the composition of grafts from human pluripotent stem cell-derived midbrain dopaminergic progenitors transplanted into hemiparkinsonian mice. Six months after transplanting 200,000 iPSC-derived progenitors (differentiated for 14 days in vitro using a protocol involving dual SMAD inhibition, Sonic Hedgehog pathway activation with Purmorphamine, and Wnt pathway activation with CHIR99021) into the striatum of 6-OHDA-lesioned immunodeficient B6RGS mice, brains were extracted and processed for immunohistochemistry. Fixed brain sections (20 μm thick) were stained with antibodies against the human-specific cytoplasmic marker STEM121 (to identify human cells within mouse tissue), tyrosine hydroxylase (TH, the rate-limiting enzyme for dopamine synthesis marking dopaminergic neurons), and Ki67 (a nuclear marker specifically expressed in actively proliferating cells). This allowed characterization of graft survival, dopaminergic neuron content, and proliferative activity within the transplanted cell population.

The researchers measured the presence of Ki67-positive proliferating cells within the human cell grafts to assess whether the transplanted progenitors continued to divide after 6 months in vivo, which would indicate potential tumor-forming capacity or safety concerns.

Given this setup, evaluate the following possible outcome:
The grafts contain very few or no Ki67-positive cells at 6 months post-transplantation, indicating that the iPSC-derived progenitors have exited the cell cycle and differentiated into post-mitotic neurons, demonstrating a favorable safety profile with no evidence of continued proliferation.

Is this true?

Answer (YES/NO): YES